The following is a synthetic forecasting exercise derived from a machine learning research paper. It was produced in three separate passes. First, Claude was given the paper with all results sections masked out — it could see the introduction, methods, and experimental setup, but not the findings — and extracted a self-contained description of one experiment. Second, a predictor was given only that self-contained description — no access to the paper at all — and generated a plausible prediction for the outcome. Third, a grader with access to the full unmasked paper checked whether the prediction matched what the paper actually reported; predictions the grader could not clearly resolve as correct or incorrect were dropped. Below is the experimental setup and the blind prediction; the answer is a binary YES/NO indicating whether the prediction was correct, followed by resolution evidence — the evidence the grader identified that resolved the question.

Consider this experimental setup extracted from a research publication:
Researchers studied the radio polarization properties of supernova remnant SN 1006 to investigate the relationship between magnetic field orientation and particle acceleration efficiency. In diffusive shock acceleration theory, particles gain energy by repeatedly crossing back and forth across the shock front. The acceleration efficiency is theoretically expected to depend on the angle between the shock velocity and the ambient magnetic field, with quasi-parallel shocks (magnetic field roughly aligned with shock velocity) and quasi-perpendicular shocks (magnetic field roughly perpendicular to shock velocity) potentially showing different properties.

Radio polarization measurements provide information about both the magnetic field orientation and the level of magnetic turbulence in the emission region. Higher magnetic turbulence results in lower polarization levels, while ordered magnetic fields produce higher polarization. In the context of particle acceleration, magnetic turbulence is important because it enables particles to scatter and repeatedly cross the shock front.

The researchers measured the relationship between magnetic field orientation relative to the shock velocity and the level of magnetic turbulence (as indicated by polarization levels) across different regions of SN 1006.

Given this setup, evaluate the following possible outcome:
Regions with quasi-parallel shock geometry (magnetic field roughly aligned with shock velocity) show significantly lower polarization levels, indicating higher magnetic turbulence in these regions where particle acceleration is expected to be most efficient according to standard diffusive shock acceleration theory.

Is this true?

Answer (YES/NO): YES